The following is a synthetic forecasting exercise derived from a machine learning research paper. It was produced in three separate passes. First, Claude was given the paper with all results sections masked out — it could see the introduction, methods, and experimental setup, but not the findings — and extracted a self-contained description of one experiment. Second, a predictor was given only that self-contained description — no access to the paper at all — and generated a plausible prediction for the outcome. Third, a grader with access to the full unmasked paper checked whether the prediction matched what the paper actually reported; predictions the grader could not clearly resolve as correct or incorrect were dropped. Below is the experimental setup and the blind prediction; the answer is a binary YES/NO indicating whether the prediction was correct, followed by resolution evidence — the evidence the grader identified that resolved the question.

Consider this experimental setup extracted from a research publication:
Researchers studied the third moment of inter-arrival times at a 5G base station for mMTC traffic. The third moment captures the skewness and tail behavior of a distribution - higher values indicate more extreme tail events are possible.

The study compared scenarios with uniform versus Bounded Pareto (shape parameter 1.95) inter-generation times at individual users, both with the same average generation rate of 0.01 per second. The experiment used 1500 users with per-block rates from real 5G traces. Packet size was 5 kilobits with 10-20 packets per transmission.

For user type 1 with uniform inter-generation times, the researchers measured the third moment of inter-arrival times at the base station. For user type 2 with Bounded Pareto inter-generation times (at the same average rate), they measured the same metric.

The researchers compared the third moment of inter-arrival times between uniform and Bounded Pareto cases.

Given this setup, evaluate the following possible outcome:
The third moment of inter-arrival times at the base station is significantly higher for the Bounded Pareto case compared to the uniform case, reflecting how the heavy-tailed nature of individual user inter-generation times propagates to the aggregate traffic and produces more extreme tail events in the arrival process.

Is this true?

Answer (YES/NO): YES